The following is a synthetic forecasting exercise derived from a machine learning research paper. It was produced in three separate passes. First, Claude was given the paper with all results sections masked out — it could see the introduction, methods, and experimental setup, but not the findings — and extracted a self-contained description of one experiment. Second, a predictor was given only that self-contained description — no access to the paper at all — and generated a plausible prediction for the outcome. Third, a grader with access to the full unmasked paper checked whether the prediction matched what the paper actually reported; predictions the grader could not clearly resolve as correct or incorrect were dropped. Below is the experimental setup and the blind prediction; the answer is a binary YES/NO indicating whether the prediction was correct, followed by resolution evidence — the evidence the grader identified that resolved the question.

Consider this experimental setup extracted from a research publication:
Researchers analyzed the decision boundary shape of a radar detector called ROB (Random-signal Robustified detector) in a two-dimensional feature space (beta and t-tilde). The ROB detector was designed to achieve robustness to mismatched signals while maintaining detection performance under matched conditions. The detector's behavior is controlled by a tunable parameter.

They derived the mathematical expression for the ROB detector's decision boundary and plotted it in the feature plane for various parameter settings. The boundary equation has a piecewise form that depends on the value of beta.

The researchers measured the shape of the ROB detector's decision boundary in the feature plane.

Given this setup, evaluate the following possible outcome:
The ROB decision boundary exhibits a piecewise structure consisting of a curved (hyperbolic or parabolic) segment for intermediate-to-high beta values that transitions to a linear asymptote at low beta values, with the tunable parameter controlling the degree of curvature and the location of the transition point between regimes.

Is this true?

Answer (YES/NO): NO